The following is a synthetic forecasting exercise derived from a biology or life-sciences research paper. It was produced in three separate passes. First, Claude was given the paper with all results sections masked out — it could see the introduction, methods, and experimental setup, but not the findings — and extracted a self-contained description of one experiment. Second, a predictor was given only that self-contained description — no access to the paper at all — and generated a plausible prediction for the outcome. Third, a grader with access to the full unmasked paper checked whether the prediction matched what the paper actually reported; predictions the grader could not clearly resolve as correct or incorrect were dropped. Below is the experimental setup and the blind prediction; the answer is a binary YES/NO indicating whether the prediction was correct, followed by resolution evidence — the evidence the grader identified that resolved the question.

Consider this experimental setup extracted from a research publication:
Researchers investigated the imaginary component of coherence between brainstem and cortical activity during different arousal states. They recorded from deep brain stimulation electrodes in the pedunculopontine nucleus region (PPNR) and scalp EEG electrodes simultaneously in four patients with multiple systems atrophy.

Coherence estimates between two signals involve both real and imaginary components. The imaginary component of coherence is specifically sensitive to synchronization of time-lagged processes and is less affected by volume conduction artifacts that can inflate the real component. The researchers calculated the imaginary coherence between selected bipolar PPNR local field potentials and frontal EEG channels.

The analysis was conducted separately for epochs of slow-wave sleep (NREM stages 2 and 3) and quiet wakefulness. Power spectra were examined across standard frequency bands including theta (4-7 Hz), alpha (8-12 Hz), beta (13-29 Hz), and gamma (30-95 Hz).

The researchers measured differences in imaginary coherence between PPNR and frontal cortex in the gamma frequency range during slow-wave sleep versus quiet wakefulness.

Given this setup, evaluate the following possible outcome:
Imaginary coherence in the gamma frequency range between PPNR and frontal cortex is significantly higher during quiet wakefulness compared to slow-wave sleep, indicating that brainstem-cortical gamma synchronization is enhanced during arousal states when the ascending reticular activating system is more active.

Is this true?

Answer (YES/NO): YES